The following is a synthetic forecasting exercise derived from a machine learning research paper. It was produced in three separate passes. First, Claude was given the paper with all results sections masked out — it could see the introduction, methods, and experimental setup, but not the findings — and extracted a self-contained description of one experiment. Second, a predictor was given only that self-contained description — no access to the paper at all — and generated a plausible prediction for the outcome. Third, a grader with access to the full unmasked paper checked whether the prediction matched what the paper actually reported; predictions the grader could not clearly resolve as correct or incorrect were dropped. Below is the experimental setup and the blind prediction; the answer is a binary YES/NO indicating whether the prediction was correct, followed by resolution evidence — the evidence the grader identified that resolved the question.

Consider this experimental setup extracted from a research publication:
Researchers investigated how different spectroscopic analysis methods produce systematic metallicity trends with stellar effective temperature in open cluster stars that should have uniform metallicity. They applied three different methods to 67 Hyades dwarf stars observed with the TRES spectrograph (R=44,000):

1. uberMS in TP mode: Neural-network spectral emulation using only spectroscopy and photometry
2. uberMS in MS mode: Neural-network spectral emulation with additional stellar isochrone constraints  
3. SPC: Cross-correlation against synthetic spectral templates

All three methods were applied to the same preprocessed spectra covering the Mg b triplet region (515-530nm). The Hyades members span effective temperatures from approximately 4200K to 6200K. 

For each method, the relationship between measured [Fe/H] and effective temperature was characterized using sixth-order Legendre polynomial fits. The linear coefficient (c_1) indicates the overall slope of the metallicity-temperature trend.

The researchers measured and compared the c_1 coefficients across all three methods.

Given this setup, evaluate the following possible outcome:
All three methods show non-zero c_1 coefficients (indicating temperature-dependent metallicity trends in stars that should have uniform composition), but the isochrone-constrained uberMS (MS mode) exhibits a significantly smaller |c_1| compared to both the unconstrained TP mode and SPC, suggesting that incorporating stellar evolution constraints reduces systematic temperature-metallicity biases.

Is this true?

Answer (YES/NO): NO